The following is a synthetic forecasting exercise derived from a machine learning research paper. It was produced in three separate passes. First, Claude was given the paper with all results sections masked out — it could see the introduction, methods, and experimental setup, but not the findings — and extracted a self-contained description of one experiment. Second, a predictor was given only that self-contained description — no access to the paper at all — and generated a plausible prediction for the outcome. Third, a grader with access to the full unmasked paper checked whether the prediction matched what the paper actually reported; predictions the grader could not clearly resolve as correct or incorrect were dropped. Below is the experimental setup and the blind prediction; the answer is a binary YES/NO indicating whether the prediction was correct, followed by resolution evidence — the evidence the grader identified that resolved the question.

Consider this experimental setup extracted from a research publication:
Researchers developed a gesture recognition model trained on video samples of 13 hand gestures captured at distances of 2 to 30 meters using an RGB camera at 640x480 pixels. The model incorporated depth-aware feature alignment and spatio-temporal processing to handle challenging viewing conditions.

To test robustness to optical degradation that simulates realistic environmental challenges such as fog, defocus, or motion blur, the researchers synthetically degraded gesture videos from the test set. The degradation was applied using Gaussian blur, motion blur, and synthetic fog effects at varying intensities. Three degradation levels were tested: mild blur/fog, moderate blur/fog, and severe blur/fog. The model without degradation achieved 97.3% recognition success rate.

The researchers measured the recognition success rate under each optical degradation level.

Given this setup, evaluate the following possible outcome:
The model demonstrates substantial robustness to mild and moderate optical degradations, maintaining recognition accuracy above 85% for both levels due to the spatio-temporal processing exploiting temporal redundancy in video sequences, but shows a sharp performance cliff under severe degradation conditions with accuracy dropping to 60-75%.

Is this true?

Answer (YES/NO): NO